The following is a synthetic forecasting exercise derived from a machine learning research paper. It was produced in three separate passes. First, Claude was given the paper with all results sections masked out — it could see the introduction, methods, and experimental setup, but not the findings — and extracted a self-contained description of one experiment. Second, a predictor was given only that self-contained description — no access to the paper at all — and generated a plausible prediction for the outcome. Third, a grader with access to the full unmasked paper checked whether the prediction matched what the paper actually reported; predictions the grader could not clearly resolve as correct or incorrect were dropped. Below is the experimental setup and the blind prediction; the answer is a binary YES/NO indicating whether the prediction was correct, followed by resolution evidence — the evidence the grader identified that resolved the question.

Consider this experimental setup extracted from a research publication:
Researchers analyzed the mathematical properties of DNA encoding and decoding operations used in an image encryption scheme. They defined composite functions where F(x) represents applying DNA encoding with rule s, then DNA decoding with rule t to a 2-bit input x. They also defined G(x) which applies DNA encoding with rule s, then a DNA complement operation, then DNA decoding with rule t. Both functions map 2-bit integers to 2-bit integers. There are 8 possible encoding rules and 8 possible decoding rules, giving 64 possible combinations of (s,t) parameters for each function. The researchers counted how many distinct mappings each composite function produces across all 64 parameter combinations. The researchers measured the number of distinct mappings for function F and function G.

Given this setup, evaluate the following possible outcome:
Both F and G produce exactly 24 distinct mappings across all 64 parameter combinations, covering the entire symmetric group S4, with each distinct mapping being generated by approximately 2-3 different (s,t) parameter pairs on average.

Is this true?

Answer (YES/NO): NO